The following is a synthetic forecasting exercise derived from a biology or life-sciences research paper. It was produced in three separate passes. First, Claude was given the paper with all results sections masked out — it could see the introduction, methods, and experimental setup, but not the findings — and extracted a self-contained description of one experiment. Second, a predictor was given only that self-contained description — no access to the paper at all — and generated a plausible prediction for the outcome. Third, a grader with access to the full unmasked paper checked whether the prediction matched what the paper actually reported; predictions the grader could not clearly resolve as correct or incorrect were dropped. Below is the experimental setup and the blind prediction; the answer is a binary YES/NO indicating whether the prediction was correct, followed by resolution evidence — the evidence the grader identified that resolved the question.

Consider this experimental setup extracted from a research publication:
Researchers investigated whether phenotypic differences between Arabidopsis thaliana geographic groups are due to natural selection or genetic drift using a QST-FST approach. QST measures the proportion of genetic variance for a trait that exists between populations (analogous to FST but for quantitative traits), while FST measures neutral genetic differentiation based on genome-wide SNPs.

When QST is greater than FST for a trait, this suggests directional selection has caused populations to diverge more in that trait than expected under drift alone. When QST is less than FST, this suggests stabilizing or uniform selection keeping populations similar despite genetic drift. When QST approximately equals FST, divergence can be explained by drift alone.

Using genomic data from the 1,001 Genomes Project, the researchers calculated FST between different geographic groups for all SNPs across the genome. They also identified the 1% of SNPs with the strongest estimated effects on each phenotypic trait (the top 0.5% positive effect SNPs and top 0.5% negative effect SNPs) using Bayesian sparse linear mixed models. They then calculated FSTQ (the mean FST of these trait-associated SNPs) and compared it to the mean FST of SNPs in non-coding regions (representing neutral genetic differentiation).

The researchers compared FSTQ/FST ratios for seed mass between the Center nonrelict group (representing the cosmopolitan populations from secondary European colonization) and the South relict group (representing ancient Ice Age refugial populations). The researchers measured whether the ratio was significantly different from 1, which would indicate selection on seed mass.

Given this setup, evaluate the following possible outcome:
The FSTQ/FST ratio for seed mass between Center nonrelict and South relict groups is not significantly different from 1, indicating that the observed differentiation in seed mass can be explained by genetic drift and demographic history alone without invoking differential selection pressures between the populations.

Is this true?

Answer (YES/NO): NO